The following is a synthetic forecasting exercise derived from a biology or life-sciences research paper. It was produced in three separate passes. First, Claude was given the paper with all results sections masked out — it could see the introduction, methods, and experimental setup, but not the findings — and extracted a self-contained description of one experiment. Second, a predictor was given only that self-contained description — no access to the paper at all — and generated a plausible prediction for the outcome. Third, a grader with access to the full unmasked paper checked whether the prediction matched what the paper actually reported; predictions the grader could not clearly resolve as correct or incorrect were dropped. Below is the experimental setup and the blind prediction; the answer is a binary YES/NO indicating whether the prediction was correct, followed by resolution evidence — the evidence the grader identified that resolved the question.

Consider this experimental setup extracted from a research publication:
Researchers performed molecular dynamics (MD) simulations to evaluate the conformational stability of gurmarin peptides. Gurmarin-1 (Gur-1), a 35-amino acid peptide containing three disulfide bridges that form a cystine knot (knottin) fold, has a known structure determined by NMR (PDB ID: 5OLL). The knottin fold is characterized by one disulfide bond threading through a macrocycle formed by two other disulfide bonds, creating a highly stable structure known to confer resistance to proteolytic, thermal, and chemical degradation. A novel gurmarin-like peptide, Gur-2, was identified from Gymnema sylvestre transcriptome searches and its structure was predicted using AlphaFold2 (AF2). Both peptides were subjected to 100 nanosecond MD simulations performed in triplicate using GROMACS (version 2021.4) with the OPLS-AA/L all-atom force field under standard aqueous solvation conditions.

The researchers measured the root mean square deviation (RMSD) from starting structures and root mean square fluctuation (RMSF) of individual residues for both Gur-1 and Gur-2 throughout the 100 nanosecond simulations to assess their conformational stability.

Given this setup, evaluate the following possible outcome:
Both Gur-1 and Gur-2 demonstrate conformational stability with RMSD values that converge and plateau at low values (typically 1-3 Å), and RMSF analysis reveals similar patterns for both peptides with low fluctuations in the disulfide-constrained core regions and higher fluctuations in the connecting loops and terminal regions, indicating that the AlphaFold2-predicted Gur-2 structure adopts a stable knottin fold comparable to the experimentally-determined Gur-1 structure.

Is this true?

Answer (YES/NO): NO